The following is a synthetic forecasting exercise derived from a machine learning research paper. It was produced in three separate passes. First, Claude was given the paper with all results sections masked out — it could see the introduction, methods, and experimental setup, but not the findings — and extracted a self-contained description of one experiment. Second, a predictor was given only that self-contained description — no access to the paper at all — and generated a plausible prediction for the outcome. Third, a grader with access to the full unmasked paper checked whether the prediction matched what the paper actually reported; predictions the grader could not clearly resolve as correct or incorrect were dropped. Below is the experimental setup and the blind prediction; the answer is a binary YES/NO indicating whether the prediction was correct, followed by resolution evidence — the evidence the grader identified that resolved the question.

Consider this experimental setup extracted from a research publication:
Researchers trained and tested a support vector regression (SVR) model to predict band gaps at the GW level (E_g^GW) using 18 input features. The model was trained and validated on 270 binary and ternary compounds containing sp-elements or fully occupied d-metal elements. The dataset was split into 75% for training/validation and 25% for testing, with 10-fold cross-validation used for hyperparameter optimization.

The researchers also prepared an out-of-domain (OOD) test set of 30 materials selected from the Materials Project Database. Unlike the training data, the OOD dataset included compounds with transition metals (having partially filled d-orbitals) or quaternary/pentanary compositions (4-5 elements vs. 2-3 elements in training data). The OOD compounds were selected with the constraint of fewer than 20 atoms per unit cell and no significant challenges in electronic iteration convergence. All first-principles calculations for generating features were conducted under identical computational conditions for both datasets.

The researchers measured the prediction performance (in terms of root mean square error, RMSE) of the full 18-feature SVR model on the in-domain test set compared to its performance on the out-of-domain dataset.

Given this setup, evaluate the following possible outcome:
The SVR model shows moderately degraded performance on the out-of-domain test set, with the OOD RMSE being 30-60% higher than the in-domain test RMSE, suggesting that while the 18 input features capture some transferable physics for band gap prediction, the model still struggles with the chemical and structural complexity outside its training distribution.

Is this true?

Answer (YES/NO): NO